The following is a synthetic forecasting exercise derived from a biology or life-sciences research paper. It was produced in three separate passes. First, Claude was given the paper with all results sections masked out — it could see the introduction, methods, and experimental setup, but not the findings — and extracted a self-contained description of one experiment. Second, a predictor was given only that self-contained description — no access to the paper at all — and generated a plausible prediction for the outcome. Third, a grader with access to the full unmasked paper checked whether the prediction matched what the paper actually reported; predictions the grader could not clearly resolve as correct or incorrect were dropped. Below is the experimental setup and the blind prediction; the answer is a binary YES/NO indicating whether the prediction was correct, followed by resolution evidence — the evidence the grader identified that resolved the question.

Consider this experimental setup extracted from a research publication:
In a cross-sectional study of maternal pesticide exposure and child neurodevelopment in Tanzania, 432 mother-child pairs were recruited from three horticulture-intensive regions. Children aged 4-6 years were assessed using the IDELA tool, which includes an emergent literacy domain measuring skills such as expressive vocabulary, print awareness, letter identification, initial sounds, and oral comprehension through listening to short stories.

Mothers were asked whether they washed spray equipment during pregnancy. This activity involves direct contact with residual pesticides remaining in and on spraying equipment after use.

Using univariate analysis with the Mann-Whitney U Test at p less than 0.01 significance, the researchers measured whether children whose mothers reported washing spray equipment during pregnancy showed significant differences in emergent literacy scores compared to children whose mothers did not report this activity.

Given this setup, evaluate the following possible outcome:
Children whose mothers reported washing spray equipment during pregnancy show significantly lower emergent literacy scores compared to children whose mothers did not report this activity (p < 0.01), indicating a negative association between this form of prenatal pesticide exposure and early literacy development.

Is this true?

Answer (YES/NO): NO